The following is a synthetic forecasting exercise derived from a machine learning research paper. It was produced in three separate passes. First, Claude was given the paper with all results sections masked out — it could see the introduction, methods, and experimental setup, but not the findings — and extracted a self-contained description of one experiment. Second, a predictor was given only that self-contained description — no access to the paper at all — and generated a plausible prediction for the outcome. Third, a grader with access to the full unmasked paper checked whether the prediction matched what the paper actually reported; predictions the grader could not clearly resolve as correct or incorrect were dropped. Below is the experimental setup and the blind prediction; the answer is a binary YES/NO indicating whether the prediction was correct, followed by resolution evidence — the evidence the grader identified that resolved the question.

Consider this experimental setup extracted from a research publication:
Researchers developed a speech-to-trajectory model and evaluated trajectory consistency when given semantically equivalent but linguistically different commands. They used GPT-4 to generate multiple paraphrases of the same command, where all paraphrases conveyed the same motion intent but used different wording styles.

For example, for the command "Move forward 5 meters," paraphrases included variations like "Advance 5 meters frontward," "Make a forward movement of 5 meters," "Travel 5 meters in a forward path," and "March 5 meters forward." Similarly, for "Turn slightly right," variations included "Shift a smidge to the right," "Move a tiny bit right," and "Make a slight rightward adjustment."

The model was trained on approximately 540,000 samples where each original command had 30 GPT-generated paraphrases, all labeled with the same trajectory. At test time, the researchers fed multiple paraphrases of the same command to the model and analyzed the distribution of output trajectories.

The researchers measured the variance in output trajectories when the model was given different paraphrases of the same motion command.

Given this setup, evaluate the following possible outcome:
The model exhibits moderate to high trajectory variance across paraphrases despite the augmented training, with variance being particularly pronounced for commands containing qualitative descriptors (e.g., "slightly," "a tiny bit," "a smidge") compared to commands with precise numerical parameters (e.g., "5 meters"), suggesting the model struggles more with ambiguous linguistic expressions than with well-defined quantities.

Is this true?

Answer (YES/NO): NO